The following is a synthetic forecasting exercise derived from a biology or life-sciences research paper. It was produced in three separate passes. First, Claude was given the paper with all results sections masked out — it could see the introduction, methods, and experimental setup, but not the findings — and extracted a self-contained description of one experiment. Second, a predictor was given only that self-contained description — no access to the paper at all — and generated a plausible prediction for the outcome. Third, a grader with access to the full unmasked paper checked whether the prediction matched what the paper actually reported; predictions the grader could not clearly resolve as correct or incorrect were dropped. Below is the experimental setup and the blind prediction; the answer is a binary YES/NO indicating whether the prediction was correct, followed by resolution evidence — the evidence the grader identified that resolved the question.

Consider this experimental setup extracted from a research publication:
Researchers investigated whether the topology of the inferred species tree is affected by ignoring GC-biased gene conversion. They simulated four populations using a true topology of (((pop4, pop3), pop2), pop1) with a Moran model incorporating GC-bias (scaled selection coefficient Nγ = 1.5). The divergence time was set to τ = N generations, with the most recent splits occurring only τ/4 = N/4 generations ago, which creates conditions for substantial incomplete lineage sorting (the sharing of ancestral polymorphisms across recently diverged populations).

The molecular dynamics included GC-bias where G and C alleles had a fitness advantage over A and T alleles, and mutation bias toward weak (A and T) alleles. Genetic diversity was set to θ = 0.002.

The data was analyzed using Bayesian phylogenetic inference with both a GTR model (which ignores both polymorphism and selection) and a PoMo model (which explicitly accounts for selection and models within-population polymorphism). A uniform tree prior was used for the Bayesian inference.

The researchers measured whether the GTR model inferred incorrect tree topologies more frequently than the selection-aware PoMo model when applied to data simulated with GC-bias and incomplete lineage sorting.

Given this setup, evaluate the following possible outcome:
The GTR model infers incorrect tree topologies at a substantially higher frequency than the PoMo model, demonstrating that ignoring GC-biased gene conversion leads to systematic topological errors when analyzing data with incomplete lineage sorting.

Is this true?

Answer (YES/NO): NO